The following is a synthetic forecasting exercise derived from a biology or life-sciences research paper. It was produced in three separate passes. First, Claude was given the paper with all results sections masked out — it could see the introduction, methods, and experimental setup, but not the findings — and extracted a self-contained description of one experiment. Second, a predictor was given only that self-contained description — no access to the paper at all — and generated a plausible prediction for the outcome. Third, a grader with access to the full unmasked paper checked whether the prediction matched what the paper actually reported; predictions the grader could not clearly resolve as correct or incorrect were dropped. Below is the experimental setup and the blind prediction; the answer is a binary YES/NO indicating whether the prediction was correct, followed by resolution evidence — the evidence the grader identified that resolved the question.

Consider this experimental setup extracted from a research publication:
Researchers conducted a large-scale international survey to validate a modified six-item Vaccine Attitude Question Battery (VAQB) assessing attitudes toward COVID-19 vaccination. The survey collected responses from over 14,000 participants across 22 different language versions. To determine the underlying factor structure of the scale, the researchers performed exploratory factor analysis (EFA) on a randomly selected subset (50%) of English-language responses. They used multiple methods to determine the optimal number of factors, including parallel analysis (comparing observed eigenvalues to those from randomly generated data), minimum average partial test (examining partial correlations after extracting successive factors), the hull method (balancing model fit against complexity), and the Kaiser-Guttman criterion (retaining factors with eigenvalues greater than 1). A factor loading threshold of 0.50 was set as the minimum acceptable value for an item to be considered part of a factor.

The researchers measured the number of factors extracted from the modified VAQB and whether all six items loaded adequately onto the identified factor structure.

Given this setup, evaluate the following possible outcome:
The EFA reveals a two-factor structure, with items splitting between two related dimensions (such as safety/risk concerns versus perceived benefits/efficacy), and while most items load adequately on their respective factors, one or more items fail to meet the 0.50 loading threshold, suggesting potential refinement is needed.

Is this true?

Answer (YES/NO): NO